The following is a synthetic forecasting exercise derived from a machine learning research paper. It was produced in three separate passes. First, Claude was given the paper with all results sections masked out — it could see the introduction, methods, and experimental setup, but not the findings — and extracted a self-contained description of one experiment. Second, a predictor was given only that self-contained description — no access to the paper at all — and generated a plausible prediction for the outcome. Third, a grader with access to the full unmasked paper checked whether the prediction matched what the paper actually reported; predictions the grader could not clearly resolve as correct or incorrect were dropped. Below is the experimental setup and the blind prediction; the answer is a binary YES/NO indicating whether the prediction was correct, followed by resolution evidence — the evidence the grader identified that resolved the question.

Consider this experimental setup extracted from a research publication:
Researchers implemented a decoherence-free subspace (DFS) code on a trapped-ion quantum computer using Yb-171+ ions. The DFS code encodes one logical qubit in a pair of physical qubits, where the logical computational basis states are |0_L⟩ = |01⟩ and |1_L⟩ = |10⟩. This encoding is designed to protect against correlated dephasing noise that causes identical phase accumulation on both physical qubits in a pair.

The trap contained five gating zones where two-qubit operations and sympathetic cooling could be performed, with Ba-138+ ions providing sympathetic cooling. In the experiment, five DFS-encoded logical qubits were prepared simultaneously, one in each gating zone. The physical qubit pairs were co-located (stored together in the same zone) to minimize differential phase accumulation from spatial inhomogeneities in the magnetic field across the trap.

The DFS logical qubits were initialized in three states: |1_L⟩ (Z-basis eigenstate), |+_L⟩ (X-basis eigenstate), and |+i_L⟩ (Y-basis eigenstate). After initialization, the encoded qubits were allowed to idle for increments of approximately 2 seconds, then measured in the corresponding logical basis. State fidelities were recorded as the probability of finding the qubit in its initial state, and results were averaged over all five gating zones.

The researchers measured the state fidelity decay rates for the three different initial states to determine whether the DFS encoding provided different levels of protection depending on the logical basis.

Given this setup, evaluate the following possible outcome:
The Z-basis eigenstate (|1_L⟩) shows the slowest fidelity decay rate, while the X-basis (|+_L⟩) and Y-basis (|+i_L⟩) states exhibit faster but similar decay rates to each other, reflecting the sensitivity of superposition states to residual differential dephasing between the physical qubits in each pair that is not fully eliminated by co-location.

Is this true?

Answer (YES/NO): YES